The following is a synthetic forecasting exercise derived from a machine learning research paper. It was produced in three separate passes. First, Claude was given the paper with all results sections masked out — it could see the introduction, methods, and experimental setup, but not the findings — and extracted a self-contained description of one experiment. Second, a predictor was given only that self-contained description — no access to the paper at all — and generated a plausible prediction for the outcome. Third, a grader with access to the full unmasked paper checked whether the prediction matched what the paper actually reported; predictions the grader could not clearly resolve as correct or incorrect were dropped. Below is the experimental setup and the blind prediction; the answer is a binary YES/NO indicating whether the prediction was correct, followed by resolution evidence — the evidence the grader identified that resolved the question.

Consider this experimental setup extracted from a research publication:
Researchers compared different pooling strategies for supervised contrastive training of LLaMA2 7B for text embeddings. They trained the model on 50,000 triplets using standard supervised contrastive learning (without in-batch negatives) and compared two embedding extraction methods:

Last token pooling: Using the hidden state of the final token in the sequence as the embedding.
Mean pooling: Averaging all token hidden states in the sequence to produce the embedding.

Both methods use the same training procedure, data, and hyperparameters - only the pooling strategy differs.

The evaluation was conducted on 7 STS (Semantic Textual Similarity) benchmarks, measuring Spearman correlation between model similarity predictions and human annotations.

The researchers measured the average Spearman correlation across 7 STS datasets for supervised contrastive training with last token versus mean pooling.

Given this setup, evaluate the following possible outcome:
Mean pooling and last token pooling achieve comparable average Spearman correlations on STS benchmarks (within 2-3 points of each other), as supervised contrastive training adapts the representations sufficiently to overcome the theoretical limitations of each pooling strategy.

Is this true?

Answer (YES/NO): YES